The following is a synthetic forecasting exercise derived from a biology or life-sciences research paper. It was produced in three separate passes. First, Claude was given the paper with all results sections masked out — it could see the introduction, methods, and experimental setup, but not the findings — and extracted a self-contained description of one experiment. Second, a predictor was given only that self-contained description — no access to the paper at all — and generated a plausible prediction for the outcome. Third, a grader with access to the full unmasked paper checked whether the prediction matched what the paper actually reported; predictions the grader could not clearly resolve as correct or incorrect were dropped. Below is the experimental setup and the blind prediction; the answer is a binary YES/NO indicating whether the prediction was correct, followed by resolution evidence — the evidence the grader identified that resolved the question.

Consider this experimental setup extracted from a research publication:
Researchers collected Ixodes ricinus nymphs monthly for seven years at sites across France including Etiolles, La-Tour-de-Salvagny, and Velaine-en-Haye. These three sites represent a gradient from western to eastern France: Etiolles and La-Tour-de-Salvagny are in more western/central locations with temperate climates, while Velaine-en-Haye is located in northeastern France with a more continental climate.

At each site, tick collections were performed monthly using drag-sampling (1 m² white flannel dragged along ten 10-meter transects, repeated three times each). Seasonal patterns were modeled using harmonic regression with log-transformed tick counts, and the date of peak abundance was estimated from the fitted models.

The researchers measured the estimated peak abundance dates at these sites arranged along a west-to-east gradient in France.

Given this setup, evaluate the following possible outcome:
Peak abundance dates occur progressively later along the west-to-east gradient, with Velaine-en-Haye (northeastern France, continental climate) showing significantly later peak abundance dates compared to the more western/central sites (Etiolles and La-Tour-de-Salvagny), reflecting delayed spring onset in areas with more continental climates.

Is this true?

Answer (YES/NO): YES